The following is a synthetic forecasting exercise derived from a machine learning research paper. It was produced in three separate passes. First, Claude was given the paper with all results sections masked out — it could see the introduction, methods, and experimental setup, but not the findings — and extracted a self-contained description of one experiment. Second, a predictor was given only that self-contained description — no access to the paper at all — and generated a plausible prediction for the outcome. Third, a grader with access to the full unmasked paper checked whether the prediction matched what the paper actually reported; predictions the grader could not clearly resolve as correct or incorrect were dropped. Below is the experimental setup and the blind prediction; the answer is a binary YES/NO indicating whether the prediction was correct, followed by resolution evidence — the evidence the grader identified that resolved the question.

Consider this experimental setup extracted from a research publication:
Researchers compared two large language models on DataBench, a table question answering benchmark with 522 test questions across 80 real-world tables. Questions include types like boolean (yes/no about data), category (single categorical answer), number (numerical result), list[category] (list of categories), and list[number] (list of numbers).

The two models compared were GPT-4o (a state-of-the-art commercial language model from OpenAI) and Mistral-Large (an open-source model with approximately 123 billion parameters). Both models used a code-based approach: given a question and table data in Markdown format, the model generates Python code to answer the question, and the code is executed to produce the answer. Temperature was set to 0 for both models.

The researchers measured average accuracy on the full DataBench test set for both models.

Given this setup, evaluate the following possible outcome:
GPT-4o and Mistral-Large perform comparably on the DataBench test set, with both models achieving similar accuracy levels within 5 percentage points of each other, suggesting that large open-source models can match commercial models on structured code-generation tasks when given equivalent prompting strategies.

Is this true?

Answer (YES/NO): YES